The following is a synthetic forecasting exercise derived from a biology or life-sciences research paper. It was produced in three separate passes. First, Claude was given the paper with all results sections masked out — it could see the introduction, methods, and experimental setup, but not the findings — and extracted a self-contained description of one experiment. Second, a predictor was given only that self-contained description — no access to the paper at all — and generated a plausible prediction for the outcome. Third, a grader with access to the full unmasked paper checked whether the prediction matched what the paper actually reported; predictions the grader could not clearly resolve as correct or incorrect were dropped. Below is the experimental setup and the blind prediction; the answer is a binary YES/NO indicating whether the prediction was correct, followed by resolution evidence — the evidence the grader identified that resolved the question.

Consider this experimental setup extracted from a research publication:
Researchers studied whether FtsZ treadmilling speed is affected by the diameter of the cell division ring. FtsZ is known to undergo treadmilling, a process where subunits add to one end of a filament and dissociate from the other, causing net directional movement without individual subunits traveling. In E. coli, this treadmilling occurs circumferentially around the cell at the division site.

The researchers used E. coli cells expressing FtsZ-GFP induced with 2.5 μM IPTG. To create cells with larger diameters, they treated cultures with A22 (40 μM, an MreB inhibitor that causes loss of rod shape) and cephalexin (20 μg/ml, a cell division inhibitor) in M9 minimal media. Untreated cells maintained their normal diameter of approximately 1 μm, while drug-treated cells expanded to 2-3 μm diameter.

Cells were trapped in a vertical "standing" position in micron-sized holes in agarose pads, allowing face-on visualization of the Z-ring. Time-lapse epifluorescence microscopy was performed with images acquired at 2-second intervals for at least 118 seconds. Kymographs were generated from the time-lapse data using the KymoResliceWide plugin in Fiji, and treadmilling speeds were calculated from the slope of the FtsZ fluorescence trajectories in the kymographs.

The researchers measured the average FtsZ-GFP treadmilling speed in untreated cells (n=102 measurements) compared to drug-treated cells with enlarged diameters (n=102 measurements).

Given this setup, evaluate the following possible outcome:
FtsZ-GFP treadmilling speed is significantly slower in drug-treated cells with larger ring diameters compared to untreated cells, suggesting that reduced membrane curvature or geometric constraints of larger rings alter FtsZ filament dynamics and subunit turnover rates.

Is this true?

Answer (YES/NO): NO